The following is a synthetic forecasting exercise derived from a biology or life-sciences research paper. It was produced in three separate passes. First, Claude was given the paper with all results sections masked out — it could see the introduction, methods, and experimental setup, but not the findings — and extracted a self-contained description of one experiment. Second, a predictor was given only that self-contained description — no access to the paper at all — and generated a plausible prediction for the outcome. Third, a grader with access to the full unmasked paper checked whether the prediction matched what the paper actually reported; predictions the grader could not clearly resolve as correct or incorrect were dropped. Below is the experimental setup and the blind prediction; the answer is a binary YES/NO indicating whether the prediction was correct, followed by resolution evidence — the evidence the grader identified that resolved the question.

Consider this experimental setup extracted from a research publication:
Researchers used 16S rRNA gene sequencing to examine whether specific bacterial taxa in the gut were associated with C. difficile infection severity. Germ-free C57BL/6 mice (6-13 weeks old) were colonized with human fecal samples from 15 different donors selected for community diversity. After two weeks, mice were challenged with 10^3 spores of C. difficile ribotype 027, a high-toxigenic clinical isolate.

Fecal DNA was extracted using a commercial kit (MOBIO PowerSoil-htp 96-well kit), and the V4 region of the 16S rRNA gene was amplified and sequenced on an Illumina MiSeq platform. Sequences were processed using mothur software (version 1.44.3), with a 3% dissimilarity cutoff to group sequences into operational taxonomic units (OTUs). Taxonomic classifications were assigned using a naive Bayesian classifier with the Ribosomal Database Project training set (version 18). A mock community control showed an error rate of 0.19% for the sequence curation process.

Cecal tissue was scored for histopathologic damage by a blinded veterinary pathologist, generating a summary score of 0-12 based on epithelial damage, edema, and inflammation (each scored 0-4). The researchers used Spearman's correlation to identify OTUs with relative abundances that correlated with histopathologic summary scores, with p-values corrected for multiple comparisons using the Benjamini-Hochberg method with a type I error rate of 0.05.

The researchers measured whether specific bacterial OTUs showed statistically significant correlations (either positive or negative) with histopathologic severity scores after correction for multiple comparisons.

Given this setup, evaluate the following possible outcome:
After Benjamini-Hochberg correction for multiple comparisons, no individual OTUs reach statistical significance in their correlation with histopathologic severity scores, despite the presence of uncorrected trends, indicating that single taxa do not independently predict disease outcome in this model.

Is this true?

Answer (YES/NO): NO